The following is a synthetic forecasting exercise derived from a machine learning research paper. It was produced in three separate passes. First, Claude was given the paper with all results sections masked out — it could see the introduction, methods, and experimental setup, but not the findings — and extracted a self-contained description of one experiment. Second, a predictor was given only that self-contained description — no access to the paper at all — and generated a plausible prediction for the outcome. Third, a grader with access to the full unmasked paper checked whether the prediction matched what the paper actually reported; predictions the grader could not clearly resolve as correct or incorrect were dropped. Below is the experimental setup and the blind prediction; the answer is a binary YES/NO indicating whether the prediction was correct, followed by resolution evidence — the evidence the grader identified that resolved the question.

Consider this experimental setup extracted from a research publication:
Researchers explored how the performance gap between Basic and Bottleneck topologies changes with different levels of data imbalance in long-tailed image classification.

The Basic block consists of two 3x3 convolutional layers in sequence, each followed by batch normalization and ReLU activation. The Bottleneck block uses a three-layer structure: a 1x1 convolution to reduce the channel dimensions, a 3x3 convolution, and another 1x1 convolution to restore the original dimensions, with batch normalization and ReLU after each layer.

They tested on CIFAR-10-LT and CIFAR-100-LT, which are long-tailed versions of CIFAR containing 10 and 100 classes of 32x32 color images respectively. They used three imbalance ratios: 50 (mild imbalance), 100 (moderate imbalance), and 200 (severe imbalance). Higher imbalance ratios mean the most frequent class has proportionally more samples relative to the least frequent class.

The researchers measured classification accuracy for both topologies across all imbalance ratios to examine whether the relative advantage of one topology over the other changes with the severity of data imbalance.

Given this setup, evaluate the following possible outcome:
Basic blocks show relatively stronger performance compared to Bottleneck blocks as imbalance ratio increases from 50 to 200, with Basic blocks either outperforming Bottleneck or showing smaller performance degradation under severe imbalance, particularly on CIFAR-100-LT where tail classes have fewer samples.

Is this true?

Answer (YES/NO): NO